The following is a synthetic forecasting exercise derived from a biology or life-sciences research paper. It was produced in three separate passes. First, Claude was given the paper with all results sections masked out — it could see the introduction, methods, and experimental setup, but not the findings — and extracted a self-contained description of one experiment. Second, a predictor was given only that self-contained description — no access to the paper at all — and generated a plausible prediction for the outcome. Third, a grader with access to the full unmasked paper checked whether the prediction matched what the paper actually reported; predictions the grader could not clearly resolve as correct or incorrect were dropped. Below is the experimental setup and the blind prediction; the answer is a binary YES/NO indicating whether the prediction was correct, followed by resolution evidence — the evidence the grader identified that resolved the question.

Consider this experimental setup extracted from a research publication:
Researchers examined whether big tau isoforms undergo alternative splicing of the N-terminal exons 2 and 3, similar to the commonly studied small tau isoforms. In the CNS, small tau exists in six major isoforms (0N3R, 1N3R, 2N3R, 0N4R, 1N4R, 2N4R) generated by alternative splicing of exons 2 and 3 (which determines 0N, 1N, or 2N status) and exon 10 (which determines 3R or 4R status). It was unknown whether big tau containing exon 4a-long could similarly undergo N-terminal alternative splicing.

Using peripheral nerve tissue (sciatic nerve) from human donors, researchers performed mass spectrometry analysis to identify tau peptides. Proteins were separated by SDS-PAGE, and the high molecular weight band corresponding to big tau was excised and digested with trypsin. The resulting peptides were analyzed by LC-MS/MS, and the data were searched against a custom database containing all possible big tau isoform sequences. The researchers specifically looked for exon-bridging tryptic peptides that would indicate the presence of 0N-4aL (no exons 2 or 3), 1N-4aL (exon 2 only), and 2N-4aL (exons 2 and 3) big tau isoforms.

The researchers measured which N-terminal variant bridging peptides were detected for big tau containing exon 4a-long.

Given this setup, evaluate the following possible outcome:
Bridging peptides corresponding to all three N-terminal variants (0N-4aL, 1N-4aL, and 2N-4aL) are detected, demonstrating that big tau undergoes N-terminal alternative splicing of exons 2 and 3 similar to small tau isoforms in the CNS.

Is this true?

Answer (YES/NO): YES